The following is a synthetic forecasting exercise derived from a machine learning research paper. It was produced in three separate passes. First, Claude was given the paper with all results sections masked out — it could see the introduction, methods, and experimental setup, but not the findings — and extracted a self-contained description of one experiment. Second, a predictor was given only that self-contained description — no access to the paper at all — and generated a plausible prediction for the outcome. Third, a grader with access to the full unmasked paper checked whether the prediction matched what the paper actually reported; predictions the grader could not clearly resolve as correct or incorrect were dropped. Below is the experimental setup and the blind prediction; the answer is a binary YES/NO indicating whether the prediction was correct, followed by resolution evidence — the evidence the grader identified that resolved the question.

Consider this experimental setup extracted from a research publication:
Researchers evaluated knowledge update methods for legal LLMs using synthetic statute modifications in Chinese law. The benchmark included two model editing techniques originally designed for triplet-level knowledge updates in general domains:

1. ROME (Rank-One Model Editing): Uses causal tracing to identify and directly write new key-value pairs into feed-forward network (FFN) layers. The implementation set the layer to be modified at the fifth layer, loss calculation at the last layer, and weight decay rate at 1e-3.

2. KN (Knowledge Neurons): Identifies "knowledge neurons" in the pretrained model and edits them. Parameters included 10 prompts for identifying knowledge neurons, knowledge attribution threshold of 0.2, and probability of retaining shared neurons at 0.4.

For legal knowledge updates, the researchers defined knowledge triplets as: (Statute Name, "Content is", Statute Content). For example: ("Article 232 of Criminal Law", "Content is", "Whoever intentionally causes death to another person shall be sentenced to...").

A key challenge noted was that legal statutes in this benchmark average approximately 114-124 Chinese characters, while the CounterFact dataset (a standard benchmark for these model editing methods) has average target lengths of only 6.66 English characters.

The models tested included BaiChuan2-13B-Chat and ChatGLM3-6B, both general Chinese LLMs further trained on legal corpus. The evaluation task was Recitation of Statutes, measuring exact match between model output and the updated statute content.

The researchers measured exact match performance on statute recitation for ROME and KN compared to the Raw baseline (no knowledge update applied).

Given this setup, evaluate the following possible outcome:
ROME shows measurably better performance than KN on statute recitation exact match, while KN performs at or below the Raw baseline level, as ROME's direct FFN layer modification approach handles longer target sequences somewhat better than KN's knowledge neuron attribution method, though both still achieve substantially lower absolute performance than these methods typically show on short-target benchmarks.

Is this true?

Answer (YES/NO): NO